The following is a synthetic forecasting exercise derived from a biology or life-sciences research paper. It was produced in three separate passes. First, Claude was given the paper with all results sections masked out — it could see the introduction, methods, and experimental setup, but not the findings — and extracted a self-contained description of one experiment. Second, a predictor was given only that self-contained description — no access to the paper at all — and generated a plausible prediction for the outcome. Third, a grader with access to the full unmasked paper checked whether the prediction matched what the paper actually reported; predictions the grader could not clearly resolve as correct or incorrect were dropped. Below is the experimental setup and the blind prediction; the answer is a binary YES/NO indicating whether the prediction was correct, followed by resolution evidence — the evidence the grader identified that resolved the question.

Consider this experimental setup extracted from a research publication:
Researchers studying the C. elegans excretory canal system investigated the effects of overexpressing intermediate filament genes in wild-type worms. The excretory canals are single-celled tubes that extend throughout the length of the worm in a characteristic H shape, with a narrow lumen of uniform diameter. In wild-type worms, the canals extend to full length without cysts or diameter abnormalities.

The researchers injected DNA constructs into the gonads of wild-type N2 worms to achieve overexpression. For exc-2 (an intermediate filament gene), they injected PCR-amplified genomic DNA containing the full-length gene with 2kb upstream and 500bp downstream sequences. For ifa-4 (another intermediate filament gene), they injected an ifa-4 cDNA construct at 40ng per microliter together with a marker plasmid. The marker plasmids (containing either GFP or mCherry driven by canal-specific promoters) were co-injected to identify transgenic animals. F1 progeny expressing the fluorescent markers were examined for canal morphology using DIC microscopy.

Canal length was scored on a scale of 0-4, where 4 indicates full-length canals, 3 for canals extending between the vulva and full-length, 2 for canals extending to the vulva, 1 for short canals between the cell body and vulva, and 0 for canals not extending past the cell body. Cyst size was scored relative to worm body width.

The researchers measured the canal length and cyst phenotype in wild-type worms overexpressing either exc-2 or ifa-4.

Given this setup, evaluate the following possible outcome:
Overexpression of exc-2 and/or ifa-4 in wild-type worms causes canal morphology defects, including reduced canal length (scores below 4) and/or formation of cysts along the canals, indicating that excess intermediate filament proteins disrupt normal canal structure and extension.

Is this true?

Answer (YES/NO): YES